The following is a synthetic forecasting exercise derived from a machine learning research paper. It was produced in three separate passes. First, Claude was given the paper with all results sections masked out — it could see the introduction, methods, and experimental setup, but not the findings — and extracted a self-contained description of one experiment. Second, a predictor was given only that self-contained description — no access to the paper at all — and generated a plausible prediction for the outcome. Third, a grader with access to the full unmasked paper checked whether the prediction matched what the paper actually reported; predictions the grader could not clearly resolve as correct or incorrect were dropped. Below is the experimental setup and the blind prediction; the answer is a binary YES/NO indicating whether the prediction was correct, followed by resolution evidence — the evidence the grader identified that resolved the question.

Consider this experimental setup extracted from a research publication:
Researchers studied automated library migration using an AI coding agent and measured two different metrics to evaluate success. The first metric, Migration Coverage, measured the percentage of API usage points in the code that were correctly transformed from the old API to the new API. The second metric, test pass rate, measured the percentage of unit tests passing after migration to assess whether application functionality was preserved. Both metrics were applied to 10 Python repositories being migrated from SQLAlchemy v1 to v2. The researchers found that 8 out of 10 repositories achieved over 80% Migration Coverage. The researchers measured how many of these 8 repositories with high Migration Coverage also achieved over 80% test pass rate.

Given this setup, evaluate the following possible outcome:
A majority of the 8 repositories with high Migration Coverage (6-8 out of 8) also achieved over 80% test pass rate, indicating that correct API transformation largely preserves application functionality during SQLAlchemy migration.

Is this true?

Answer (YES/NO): NO